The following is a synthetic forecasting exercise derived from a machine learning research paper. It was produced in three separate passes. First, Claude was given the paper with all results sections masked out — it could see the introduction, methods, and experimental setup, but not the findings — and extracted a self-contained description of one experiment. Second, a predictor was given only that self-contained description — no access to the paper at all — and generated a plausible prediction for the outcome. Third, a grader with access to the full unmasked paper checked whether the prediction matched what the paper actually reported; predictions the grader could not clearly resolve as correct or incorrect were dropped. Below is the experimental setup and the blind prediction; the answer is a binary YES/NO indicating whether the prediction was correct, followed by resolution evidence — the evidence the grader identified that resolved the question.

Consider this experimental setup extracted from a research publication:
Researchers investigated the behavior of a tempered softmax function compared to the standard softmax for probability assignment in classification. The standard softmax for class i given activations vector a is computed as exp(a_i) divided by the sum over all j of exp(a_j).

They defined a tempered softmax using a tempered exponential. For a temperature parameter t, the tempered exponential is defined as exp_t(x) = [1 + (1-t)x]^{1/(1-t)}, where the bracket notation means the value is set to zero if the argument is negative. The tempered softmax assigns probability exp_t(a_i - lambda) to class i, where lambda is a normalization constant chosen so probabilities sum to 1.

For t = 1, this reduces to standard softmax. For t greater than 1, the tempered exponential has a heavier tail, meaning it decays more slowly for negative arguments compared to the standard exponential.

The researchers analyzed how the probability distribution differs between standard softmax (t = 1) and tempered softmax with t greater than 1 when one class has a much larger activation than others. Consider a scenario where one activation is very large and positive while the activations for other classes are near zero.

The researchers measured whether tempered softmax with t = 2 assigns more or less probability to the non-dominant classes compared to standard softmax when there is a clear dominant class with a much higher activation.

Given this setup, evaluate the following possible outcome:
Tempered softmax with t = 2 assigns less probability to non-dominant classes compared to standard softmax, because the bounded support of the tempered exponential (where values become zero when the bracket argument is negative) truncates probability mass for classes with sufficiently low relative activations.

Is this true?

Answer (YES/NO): NO